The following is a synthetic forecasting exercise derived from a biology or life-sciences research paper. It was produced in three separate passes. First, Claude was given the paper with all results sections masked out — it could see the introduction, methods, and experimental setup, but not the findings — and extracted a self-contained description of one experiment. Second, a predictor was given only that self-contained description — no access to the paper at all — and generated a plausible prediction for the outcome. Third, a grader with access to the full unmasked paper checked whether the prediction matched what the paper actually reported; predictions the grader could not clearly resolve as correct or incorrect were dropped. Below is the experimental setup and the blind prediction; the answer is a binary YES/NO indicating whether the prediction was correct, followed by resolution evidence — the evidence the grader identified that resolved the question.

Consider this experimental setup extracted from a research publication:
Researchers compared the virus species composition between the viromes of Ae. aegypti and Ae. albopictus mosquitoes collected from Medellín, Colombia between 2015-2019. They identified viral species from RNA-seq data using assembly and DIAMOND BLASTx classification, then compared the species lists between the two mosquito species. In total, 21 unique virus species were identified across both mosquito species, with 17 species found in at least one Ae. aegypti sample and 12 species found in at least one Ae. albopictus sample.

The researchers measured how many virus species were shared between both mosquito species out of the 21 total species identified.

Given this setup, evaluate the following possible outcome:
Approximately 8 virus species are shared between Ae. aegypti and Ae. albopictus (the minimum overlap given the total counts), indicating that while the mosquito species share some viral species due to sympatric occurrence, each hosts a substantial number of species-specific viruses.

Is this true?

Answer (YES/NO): YES